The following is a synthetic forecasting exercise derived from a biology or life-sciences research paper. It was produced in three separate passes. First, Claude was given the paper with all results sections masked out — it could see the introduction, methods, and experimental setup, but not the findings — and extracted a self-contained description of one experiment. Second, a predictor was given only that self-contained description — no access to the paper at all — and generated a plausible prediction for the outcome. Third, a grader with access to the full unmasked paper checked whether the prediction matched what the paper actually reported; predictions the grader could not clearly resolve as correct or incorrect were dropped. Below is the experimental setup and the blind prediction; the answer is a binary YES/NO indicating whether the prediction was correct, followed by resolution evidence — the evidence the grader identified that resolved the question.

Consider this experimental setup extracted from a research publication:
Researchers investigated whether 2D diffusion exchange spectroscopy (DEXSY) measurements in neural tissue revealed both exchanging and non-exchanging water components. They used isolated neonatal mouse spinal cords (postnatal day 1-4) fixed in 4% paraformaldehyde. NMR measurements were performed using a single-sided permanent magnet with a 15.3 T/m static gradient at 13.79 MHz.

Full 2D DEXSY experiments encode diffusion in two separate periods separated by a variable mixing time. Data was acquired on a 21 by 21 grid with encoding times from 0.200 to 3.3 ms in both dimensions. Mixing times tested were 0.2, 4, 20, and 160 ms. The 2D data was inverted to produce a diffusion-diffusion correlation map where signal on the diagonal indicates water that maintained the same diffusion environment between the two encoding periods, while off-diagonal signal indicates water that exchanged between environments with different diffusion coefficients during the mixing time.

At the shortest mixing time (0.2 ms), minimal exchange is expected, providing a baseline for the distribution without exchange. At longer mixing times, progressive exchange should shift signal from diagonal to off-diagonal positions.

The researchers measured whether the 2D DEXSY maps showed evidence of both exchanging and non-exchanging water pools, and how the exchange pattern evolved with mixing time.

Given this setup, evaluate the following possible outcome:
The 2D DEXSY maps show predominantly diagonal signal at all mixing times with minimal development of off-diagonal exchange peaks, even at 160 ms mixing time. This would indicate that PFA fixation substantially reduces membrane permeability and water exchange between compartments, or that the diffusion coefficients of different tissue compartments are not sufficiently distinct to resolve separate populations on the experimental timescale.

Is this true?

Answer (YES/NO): NO